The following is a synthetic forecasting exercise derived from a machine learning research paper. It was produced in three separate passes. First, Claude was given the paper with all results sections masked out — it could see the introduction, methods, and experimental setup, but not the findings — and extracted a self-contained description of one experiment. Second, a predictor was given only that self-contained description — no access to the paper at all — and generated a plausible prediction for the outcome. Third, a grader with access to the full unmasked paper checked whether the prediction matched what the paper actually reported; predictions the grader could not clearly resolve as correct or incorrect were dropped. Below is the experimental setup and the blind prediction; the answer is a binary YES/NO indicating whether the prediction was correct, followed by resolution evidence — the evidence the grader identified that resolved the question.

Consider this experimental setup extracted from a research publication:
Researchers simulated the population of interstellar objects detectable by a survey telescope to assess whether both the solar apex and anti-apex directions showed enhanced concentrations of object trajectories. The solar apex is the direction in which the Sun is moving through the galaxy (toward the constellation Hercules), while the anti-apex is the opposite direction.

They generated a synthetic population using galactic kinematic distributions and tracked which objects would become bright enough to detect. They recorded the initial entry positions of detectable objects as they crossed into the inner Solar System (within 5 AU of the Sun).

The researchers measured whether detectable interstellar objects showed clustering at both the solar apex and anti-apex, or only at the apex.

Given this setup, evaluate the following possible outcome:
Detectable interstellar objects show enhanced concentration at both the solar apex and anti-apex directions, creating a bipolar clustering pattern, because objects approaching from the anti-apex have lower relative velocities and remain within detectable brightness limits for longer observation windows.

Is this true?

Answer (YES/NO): YES